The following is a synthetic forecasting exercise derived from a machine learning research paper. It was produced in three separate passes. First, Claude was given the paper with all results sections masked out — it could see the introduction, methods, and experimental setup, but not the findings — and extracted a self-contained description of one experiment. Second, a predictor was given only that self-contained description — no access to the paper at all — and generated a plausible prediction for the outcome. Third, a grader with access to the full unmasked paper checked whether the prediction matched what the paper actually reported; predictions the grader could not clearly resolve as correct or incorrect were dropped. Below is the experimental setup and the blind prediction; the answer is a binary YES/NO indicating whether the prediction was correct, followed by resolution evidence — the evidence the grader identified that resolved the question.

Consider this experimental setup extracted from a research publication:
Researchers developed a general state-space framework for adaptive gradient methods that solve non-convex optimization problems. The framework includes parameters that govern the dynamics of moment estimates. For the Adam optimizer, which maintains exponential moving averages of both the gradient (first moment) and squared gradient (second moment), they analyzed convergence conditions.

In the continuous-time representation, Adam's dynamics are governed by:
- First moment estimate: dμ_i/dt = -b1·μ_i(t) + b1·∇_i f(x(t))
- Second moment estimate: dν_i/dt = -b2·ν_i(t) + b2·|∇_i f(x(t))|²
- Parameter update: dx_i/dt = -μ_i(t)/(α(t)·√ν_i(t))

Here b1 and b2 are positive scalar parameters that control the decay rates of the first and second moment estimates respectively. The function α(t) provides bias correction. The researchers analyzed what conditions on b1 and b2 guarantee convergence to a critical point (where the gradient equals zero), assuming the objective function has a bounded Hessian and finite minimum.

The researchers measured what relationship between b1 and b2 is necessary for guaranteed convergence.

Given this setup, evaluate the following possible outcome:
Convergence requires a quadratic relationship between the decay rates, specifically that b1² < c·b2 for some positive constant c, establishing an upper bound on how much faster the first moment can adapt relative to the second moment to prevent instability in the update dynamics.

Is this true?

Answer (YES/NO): NO